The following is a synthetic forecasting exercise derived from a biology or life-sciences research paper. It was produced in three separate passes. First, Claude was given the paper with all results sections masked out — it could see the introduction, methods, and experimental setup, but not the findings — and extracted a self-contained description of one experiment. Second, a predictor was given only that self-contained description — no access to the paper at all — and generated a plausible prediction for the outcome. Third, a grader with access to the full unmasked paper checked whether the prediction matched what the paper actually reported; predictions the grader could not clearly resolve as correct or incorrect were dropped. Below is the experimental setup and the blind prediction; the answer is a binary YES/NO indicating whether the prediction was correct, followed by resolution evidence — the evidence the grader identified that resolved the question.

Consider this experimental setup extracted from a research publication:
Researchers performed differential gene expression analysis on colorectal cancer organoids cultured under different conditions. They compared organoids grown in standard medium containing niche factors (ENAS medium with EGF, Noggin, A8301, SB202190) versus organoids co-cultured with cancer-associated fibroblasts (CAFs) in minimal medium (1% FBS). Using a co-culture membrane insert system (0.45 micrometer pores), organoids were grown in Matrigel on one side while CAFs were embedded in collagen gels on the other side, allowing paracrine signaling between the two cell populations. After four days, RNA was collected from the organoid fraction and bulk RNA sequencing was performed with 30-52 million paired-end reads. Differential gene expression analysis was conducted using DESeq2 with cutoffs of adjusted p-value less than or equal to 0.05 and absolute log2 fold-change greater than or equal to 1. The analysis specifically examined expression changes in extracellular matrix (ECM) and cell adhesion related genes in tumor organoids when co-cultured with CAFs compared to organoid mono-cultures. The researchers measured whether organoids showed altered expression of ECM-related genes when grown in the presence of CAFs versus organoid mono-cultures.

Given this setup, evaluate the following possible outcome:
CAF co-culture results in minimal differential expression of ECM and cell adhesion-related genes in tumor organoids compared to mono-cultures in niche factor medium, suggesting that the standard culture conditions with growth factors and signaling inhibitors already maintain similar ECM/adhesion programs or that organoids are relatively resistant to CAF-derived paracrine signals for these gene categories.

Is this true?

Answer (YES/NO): NO